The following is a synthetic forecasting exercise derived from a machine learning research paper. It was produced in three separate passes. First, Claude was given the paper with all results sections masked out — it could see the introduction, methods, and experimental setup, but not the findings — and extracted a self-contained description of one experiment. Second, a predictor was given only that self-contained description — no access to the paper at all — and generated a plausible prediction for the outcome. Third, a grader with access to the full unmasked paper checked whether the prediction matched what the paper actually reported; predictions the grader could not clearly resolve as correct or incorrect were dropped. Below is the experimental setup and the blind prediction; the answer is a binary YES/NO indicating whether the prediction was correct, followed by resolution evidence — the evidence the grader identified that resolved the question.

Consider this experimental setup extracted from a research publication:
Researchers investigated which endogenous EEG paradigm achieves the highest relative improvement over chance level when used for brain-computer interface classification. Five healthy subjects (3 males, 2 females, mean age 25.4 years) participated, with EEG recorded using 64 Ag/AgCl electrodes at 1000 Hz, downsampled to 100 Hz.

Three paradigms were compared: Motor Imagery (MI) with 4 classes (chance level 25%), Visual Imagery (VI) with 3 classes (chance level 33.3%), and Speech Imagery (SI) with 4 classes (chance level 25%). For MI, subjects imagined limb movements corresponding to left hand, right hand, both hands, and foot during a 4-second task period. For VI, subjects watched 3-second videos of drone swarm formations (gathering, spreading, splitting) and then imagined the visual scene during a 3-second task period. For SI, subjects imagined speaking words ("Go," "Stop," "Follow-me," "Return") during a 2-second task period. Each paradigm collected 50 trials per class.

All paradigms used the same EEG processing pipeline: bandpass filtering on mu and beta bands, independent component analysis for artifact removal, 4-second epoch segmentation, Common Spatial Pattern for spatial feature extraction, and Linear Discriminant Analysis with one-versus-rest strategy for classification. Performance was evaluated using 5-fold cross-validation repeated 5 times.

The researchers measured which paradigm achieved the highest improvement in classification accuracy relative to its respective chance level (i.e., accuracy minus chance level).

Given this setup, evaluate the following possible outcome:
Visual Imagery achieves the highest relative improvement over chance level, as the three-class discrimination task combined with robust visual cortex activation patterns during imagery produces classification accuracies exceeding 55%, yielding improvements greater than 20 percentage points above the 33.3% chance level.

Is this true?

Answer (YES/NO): NO